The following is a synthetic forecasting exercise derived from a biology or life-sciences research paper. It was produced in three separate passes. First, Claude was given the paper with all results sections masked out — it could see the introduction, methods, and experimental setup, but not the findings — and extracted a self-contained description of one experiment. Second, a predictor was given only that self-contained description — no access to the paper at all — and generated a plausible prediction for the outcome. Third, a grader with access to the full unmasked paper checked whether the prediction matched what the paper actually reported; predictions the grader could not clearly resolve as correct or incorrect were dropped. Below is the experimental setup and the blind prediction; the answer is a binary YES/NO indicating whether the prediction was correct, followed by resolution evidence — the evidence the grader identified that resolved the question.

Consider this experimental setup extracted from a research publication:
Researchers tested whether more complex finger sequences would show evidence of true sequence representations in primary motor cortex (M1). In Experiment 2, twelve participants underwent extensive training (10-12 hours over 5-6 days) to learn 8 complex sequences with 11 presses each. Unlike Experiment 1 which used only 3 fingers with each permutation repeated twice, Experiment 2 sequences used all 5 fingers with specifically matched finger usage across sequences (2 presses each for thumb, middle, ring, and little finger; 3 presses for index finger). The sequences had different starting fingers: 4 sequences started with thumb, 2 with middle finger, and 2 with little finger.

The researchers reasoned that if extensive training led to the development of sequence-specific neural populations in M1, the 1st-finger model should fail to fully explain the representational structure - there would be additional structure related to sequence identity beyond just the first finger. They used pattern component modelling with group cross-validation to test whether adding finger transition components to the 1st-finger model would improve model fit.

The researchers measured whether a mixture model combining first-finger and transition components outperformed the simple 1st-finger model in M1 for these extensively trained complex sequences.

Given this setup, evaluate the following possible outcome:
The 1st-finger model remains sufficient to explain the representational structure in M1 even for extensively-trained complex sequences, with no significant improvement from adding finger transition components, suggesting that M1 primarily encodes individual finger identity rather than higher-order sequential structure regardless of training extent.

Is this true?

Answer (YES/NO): YES